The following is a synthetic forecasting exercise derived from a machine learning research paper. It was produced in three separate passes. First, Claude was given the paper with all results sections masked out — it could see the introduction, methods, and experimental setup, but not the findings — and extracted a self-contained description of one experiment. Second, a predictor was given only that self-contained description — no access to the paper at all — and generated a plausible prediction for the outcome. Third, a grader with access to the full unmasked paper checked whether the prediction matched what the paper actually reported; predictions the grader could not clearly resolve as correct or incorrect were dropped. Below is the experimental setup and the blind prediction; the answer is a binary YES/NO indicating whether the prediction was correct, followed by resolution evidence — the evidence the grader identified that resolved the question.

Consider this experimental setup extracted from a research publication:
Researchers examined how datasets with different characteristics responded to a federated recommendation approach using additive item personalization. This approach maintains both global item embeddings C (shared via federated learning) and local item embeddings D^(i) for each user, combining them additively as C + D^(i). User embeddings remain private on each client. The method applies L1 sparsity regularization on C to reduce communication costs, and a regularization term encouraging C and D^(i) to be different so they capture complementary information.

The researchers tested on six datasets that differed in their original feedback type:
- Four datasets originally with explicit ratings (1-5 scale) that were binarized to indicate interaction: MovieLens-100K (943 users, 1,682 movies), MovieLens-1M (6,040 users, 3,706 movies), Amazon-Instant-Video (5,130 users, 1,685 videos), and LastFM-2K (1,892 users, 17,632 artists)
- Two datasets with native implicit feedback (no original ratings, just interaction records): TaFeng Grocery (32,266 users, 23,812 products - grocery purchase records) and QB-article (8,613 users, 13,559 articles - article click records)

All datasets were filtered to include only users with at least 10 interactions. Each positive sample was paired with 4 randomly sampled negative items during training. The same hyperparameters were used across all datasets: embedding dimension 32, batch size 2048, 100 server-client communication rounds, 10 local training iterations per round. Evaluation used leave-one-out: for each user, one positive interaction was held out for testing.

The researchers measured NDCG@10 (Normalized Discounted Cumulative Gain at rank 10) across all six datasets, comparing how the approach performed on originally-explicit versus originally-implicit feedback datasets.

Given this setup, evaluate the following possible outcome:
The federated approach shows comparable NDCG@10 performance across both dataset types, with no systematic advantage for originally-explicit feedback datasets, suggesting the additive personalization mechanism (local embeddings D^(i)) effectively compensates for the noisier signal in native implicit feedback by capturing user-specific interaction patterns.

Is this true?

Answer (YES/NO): YES